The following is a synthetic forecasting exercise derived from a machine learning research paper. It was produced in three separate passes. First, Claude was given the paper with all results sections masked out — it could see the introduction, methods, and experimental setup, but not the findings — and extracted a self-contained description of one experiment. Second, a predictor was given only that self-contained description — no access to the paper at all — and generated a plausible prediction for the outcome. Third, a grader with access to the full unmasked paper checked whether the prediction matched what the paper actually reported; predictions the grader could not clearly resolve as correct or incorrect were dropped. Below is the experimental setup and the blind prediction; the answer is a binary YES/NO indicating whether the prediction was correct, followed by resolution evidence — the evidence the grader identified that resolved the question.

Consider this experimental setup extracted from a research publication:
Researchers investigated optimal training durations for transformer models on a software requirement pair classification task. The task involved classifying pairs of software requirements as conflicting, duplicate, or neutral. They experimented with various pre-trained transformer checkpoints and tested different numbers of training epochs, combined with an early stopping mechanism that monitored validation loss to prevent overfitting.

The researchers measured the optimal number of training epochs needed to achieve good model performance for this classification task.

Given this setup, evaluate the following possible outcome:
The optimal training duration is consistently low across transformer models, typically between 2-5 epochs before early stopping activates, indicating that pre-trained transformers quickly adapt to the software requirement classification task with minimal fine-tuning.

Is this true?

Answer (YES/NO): NO